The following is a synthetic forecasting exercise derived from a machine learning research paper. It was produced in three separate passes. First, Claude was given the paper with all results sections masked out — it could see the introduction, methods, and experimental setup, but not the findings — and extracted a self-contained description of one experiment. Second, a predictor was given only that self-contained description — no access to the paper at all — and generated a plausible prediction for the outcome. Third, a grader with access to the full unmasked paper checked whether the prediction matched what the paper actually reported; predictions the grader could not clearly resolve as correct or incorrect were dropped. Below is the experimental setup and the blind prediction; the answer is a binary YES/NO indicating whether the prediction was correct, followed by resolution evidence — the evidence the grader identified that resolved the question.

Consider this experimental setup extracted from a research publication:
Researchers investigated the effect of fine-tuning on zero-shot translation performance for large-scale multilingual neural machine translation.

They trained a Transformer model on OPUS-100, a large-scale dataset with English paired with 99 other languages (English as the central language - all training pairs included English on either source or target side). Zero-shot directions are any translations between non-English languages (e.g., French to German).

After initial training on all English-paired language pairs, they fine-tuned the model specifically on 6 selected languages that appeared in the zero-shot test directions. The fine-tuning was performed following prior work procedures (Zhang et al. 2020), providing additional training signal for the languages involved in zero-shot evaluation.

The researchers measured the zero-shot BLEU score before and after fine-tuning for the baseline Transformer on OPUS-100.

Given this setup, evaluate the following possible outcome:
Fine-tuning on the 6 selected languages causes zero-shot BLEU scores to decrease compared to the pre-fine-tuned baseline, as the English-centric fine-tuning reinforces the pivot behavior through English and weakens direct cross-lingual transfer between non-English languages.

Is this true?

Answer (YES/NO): NO